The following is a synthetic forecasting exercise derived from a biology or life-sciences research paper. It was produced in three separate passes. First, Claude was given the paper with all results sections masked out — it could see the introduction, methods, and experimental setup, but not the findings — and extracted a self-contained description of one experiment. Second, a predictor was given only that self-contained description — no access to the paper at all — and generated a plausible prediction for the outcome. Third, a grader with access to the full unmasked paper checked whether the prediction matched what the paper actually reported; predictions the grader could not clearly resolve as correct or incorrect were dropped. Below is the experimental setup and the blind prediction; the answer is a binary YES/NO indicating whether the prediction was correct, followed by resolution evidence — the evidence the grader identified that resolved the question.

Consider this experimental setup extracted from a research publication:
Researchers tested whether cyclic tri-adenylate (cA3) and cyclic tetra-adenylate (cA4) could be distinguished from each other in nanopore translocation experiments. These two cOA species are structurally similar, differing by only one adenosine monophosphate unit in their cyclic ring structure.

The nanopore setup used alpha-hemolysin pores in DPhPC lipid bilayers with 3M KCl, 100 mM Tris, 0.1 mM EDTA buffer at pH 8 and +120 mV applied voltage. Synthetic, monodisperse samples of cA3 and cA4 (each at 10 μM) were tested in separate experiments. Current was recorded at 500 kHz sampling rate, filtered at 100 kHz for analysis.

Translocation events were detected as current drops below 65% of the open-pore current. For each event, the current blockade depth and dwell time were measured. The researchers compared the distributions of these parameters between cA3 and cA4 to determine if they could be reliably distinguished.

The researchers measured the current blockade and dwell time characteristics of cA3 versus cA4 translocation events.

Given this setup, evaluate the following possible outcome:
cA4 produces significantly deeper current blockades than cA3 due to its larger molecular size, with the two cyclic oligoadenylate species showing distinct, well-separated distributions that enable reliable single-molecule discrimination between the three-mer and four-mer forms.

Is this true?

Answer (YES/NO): NO